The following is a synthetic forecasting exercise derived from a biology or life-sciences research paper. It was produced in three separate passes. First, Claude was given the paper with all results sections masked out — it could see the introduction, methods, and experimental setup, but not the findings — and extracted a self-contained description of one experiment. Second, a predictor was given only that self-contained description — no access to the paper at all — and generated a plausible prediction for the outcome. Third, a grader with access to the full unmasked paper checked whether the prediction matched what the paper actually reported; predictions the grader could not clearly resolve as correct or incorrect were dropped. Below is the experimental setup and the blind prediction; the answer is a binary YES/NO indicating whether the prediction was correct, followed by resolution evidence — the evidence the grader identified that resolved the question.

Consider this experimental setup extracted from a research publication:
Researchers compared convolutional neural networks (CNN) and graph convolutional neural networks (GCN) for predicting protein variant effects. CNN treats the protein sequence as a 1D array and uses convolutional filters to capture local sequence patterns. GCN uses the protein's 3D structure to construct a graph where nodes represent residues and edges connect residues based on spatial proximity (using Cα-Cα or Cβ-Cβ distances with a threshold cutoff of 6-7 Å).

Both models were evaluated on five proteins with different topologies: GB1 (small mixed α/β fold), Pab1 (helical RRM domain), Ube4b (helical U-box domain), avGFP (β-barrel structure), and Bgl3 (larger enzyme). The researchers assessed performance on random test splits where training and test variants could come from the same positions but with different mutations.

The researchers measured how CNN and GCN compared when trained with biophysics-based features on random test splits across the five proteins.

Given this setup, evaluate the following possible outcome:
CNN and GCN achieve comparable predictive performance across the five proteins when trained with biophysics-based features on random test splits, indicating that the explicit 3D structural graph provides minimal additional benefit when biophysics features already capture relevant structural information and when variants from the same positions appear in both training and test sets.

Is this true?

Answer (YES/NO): YES